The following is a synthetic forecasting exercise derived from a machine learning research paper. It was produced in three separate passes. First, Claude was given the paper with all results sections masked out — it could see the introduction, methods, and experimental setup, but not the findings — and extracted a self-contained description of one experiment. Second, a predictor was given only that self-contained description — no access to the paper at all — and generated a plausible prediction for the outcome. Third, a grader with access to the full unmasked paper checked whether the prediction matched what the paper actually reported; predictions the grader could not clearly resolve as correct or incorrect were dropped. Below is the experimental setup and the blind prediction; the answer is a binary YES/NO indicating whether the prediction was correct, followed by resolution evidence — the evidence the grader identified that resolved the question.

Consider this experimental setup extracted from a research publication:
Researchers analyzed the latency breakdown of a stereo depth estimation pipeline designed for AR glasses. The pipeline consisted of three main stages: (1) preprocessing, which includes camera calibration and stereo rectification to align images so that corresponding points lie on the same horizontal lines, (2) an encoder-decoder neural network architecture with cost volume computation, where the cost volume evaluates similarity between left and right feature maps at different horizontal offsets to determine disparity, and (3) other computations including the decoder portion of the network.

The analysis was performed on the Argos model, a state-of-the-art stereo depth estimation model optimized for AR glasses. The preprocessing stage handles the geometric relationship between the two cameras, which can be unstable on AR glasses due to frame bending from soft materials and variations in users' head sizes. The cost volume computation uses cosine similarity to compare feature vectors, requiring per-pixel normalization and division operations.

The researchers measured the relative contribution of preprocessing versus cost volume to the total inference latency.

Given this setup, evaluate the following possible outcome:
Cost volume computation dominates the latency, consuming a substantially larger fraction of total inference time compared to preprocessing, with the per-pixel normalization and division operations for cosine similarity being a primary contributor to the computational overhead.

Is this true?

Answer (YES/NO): NO